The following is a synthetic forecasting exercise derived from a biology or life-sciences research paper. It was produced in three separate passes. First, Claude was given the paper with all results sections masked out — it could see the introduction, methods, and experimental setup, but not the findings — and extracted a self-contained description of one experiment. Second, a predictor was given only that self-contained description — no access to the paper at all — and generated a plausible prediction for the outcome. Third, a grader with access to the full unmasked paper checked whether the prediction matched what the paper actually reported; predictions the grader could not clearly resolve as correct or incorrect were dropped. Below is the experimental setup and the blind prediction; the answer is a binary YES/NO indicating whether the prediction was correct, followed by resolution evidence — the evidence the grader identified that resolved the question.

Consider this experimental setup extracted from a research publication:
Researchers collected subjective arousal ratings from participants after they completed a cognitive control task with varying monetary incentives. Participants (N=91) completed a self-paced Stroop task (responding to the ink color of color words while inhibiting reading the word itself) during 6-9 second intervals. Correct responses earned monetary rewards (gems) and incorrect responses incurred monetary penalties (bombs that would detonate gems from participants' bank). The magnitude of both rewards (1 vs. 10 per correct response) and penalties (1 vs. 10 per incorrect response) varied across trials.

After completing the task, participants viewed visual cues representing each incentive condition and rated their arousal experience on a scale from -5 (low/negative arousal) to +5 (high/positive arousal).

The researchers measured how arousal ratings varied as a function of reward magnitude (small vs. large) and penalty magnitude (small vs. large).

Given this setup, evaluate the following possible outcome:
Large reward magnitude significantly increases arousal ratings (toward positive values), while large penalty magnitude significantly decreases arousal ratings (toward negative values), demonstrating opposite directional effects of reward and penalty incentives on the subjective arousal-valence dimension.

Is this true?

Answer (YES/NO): NO